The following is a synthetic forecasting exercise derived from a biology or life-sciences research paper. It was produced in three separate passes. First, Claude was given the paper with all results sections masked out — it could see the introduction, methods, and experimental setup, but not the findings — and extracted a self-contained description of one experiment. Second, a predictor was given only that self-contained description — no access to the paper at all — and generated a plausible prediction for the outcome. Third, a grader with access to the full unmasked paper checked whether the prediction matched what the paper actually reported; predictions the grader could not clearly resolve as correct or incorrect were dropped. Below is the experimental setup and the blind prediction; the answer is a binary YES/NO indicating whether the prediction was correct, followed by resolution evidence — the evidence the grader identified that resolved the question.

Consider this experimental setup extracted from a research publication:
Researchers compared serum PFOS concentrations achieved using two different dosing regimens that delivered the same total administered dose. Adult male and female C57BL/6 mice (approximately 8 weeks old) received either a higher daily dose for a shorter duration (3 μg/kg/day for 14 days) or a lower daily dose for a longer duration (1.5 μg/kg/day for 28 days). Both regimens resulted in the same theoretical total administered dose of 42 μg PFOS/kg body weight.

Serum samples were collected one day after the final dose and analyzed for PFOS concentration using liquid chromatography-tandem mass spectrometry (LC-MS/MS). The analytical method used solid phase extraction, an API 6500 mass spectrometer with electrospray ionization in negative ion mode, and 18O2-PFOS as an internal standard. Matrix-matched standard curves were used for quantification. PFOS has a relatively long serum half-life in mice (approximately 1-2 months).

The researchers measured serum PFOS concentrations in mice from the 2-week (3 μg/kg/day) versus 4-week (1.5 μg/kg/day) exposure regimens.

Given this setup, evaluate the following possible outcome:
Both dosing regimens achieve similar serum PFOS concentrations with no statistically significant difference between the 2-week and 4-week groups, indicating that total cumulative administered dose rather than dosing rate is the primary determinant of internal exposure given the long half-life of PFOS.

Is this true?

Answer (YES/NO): NO